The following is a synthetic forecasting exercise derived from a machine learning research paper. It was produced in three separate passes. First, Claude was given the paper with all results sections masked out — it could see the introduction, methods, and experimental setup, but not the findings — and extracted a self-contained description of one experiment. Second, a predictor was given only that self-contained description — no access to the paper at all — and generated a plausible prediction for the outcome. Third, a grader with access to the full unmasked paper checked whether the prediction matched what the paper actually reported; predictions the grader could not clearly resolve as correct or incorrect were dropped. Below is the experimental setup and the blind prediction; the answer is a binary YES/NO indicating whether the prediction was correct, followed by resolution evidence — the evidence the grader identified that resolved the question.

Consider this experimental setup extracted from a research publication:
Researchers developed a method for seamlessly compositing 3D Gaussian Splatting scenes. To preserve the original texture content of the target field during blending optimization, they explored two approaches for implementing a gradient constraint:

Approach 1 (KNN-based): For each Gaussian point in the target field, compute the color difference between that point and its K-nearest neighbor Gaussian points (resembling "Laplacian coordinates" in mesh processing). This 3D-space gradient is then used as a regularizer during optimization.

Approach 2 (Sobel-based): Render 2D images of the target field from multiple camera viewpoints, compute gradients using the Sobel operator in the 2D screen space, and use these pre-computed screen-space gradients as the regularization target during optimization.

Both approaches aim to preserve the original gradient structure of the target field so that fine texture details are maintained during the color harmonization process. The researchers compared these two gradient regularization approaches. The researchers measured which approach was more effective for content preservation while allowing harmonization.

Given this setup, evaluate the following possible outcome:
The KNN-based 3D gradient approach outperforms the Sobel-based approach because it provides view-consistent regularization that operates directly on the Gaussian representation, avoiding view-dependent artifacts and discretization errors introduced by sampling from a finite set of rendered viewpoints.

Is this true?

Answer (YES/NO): NO